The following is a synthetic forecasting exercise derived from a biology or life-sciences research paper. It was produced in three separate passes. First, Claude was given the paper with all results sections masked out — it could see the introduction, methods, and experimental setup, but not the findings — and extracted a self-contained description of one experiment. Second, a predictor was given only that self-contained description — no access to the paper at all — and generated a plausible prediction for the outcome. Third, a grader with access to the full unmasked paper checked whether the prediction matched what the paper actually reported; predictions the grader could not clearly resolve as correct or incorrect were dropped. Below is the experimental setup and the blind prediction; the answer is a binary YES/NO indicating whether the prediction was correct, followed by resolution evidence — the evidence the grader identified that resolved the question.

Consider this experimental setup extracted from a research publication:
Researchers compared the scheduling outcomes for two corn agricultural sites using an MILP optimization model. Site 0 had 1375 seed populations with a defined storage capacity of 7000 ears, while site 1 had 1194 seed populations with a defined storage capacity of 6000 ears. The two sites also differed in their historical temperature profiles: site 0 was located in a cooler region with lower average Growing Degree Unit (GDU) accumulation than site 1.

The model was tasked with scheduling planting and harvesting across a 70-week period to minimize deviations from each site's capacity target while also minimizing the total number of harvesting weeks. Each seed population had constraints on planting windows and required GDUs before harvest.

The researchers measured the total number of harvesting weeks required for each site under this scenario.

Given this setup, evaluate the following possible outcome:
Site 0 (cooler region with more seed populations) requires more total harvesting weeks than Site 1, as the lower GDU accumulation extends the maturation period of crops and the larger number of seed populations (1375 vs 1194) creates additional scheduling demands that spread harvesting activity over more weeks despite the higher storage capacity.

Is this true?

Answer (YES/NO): NO